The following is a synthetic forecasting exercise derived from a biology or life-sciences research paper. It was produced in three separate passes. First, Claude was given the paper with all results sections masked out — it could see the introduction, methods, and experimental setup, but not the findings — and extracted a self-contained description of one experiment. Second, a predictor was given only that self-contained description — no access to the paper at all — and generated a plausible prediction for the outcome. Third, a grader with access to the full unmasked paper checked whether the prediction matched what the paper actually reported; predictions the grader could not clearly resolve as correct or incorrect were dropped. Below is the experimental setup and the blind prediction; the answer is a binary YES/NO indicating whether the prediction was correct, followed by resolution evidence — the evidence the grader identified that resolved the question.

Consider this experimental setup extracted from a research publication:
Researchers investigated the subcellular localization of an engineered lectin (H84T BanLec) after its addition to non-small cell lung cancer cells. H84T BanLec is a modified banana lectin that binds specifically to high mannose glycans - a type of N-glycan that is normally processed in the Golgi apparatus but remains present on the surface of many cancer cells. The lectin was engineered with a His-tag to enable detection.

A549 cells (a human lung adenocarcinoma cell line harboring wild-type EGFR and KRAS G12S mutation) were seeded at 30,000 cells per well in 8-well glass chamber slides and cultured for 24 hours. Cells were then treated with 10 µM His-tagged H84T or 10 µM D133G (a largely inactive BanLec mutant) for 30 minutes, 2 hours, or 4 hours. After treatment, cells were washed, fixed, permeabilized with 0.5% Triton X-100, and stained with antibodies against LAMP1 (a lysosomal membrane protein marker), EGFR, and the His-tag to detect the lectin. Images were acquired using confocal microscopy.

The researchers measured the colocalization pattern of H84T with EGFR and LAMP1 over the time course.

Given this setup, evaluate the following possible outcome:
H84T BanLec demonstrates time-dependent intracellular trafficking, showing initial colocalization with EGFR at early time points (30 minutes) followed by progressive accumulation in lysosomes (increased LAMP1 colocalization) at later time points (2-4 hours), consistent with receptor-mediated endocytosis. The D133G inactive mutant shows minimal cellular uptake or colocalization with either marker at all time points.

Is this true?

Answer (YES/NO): YES